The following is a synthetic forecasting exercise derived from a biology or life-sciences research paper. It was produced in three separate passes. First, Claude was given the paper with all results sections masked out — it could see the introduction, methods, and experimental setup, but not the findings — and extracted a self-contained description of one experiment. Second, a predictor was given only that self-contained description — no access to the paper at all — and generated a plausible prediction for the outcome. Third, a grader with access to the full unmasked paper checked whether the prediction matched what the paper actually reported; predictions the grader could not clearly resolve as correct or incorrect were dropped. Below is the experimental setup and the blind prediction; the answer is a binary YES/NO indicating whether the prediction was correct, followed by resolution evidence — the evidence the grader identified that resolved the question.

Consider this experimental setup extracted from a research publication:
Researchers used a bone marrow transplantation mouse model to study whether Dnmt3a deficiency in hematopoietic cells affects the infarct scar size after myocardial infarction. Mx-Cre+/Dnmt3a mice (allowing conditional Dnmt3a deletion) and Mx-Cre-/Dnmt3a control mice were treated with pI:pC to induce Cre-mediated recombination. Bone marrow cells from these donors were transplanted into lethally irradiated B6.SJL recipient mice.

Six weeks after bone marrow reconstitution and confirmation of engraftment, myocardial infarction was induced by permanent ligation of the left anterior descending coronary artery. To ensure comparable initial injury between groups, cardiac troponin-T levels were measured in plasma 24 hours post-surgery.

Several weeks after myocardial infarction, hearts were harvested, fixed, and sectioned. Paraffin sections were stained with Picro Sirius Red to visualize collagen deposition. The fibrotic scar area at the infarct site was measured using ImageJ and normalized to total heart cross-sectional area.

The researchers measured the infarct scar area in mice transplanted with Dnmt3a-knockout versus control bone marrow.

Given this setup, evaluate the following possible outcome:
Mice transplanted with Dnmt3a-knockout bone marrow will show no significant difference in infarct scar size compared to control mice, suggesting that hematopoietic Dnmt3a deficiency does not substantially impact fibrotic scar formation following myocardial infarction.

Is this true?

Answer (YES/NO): YES